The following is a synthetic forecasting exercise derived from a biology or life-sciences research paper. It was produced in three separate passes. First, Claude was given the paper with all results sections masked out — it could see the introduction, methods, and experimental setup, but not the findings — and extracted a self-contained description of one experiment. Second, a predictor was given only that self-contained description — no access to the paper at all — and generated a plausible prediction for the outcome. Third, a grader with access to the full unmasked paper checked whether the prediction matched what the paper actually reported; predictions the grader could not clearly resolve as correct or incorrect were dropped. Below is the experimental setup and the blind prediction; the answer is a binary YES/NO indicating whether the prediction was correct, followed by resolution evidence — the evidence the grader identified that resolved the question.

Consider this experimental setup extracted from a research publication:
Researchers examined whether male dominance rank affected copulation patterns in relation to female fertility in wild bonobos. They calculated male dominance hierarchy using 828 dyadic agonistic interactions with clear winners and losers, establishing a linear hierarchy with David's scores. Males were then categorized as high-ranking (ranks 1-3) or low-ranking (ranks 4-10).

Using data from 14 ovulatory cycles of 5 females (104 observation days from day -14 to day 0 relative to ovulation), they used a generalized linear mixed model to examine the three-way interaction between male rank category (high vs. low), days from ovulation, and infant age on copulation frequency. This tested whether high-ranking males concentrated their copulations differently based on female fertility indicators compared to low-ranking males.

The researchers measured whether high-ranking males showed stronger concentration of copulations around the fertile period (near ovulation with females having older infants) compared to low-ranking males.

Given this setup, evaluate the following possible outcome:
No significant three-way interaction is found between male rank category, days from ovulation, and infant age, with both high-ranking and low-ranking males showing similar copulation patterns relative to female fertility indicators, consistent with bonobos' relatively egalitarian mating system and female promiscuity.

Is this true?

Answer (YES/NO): NO